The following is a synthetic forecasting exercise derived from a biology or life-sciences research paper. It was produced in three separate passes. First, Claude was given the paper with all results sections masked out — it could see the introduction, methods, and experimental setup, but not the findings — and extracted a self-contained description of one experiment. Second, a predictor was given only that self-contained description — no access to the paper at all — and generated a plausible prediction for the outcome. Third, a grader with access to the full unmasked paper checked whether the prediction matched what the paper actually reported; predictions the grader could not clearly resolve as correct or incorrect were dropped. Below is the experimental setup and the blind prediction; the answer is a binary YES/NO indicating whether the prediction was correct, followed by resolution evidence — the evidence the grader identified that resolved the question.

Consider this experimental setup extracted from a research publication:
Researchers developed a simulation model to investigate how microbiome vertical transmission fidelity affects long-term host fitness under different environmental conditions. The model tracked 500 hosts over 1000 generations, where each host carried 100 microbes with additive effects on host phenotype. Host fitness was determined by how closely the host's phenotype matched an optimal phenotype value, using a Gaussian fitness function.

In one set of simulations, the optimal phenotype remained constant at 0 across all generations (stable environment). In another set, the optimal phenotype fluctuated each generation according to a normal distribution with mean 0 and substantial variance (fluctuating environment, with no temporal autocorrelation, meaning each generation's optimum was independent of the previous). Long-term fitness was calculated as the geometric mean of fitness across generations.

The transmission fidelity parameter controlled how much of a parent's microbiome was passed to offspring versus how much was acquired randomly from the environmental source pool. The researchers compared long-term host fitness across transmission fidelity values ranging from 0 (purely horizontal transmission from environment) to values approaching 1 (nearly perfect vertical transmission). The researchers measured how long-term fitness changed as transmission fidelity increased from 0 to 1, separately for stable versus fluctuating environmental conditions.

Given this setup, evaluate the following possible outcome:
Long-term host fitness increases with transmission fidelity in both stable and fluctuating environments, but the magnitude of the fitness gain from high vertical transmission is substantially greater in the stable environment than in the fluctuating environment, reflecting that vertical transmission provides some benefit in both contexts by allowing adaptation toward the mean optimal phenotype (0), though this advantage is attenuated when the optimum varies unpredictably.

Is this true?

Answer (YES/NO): NO